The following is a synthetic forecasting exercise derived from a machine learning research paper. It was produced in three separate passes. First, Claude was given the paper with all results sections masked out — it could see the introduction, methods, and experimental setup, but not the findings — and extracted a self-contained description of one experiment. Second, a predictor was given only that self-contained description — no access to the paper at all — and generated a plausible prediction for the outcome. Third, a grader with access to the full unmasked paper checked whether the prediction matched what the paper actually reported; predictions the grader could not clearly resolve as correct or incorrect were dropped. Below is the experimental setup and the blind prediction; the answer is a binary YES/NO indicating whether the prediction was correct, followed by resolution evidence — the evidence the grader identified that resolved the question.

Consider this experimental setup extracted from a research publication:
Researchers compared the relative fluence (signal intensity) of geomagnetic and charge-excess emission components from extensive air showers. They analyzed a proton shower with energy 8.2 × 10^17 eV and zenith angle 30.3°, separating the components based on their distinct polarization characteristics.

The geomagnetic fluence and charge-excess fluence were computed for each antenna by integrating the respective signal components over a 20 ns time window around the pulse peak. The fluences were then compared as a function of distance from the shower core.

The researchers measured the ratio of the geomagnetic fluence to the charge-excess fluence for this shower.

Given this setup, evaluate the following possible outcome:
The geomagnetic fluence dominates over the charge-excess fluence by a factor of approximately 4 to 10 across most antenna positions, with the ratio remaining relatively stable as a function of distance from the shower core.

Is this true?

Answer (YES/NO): NO